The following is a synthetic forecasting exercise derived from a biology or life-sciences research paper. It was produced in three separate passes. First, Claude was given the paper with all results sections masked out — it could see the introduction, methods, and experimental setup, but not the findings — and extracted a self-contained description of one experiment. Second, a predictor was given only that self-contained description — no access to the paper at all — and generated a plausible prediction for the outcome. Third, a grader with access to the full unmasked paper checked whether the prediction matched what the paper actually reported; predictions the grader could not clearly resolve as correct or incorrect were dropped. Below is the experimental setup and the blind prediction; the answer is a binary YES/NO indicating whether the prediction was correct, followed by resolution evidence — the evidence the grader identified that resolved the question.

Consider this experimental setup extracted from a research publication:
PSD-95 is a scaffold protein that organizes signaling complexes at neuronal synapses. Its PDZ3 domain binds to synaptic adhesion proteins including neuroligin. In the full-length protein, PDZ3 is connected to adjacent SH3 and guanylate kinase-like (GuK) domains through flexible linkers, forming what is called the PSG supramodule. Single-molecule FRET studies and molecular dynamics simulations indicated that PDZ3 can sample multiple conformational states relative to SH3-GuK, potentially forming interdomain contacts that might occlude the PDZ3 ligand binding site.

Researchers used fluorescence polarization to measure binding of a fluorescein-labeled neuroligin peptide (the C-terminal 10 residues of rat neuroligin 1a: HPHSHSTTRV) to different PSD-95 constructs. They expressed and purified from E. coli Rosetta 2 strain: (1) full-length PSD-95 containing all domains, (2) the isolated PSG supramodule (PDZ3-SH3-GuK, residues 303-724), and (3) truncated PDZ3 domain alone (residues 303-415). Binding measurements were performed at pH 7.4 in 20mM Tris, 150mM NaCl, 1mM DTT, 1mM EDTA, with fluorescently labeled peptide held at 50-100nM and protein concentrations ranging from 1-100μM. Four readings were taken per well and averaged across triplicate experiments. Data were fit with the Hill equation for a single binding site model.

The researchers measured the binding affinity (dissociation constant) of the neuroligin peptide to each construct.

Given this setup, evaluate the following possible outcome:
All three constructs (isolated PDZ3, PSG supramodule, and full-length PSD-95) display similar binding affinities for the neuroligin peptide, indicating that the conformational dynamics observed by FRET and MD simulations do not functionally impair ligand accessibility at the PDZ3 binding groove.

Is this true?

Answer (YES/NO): NO